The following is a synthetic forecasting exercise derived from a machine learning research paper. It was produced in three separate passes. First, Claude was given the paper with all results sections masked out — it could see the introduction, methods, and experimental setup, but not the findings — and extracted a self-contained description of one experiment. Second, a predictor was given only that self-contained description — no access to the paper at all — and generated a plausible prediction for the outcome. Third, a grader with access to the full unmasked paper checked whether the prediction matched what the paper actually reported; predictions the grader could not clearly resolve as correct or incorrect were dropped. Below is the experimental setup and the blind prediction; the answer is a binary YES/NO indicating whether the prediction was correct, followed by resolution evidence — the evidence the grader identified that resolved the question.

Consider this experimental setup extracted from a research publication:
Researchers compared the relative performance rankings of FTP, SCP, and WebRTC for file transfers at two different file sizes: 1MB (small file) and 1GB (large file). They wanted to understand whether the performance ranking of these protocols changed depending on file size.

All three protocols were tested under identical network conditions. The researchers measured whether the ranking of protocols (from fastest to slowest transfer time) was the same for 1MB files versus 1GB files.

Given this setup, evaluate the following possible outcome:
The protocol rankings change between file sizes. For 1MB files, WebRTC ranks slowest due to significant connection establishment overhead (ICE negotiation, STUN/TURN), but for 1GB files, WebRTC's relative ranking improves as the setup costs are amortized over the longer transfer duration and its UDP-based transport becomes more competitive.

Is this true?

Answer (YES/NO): NO